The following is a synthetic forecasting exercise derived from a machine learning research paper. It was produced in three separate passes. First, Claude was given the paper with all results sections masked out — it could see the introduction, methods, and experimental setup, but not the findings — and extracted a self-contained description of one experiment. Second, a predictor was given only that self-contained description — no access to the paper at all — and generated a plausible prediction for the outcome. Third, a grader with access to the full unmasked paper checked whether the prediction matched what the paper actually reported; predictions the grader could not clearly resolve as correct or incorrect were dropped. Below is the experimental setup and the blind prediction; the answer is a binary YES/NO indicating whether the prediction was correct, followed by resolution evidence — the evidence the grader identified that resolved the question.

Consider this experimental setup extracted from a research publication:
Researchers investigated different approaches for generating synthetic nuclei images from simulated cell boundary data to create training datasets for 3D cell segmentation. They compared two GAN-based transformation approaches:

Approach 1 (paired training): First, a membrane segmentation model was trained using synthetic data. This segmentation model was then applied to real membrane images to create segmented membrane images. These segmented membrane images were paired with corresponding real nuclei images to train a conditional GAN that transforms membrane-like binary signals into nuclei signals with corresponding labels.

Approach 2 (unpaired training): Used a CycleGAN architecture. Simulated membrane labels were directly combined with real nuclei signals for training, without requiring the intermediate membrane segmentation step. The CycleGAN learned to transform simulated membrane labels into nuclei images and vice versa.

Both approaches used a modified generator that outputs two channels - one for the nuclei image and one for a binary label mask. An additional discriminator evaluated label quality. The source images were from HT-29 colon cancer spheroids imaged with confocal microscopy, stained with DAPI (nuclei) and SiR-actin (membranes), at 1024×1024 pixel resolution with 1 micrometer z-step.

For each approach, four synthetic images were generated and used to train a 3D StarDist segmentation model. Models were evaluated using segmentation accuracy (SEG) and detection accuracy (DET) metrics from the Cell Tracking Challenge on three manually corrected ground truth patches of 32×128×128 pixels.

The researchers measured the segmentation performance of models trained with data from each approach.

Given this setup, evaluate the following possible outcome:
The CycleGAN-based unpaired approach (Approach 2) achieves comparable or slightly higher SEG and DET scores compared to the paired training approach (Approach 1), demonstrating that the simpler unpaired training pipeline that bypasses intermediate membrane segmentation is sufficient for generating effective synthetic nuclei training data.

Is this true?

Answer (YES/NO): NO